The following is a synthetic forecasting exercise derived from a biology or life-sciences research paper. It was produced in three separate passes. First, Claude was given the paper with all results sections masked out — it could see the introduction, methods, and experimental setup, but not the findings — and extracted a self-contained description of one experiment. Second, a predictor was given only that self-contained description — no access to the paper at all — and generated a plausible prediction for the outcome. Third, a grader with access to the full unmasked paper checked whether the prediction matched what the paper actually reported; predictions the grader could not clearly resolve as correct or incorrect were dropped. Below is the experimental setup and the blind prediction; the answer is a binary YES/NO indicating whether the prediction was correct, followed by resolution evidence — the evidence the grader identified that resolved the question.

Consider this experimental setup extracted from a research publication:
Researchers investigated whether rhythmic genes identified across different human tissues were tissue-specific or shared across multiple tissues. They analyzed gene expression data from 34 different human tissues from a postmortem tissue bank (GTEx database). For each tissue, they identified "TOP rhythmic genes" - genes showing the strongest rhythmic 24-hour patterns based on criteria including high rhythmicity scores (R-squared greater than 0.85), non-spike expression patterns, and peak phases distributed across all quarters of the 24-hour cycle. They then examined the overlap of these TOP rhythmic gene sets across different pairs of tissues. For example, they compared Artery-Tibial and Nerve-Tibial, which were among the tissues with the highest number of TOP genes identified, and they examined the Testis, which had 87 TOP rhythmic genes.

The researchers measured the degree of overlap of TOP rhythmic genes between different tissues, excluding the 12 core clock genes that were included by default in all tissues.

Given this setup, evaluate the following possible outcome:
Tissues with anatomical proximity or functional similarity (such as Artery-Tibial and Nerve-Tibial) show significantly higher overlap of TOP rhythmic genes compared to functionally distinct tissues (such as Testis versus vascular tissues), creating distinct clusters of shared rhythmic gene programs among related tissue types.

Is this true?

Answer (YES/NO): NO